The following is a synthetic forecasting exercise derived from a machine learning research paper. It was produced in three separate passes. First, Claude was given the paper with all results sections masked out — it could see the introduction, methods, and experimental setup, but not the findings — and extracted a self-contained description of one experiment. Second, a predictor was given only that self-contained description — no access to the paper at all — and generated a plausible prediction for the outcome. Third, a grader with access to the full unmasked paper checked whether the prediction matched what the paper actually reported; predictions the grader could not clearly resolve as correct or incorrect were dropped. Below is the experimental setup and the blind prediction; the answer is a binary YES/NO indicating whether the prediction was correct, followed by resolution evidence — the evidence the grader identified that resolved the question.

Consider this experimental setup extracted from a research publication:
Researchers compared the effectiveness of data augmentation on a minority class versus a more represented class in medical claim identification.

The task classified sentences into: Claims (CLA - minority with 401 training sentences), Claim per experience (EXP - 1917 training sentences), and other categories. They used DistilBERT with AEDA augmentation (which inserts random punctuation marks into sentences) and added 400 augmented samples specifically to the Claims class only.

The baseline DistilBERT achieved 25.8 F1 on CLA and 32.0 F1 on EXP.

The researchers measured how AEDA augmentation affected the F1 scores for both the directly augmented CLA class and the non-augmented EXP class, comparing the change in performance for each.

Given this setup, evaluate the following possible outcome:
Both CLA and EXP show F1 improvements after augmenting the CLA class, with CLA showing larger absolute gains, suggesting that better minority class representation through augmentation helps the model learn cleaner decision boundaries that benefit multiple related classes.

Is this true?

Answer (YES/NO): NO